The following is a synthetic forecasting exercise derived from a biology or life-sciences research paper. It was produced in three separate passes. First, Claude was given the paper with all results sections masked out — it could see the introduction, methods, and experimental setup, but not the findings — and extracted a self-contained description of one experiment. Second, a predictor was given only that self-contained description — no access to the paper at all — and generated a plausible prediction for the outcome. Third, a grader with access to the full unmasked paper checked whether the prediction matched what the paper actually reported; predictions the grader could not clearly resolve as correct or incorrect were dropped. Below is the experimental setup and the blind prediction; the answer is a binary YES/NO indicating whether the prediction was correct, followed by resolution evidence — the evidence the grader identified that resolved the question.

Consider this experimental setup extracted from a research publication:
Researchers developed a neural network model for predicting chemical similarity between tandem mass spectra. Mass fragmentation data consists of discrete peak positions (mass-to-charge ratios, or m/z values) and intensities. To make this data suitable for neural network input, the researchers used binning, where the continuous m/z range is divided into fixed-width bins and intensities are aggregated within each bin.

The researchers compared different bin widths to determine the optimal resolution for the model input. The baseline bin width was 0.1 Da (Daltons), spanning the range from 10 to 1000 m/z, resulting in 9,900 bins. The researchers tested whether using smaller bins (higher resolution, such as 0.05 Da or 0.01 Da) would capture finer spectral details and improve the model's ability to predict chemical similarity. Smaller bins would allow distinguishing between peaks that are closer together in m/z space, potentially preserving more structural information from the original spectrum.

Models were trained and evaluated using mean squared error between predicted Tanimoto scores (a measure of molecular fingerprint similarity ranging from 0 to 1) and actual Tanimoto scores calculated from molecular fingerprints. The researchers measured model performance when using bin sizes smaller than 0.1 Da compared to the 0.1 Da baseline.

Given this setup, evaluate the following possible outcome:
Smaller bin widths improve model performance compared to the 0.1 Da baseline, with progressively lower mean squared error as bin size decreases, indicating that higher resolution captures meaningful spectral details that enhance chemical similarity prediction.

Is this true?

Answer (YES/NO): NO